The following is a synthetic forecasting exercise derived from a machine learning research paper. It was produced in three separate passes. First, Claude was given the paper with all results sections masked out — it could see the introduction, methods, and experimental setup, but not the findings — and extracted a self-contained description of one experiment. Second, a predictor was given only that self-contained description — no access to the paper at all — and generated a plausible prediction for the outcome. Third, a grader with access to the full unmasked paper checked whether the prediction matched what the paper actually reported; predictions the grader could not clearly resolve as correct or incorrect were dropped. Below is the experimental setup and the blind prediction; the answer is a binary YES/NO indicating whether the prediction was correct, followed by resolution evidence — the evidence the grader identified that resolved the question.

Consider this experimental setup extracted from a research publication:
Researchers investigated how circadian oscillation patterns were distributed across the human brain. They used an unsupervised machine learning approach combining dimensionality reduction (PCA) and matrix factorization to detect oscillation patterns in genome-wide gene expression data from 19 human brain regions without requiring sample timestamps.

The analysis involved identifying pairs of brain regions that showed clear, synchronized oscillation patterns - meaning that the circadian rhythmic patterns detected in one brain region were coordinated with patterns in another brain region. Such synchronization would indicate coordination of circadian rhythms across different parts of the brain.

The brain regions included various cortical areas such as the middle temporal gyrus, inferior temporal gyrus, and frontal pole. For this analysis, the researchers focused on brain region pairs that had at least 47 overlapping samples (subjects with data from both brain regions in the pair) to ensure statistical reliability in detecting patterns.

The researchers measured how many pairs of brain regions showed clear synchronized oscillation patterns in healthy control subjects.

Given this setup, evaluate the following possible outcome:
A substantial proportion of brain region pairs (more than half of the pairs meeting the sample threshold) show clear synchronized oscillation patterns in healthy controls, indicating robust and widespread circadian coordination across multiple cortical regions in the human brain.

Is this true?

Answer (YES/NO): NO